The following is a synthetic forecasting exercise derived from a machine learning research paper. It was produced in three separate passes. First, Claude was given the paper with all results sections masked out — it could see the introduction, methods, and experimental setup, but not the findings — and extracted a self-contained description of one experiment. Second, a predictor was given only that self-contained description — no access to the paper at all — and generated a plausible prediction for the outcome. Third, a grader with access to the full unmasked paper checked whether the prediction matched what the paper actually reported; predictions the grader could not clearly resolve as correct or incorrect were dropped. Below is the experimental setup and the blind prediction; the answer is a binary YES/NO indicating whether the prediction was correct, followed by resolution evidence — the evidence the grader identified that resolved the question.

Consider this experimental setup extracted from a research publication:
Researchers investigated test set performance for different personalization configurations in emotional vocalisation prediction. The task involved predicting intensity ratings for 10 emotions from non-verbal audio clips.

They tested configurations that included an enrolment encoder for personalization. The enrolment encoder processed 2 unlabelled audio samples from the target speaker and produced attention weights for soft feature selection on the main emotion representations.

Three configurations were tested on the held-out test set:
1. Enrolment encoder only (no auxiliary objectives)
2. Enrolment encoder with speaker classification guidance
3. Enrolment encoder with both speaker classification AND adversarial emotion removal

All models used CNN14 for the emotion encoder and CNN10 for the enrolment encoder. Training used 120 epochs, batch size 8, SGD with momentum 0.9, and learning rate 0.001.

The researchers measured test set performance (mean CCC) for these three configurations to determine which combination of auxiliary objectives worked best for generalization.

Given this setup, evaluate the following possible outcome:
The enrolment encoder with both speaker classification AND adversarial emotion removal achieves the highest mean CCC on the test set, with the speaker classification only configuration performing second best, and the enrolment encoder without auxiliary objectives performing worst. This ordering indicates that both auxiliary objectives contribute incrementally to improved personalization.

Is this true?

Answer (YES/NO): NO